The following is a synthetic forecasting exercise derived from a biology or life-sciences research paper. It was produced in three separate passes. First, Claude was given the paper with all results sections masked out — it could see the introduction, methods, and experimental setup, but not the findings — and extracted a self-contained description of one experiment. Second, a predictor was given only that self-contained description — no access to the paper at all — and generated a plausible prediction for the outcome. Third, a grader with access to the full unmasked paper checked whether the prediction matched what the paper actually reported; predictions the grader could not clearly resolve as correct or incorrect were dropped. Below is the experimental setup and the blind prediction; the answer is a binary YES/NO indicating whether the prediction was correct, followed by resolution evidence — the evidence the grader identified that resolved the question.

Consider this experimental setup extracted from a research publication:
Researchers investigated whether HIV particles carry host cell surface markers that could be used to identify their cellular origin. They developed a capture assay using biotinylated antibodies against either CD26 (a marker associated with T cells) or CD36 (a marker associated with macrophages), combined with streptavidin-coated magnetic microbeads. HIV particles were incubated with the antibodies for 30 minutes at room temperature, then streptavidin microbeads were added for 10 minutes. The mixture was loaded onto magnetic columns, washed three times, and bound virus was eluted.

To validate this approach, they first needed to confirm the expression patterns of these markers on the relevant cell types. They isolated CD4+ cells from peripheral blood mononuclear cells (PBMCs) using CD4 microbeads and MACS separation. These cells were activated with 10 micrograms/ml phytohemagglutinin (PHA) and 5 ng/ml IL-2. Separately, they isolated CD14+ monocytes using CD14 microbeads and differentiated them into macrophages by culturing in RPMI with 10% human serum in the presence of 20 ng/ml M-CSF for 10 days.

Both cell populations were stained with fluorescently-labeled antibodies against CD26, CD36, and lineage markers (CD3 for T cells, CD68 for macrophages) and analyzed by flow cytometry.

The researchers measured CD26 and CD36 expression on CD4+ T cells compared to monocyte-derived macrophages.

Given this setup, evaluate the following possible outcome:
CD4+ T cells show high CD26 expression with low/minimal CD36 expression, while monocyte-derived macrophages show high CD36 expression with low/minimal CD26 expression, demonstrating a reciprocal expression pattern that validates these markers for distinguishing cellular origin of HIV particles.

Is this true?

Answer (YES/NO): NO